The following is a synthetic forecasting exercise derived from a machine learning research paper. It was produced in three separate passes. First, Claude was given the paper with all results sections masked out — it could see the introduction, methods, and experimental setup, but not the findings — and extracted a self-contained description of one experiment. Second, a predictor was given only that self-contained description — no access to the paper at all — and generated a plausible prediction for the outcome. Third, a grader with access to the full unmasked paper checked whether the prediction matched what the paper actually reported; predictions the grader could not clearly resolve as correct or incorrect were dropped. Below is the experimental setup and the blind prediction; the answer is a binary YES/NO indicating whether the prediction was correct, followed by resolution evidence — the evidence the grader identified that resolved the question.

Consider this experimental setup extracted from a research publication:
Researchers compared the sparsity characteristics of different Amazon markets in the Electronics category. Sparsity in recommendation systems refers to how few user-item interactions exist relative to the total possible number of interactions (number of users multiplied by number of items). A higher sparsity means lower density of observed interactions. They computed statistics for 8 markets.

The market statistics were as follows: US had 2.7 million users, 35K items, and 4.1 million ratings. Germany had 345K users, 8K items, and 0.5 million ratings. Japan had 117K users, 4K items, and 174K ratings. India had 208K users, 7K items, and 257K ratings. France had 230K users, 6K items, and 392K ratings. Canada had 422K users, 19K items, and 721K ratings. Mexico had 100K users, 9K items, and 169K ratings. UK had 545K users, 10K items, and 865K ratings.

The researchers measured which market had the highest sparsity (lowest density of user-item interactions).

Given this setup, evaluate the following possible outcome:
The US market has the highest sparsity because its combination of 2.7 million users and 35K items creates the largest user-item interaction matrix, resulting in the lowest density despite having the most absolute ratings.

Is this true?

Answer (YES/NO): YES